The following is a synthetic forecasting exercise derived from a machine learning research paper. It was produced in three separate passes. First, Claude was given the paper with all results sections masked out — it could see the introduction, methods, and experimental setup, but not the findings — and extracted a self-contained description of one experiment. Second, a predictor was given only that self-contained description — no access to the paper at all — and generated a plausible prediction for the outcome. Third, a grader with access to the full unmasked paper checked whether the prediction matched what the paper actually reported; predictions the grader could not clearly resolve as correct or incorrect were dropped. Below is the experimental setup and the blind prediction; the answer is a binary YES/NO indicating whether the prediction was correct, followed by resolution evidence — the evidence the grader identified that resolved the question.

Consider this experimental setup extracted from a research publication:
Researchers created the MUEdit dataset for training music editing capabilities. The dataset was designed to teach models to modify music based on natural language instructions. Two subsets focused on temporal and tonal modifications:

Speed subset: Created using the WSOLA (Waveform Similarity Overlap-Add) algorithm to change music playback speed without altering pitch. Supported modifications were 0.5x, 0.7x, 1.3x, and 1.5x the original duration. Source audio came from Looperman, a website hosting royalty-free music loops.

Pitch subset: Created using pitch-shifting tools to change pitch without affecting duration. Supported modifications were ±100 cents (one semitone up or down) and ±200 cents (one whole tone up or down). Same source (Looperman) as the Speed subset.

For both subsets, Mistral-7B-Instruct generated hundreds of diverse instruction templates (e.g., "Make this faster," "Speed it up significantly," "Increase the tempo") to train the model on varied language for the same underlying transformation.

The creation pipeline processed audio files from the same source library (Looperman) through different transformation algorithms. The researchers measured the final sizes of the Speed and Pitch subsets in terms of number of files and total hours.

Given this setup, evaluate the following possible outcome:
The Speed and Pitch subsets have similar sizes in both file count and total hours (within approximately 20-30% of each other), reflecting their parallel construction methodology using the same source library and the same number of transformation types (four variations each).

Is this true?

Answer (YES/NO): YES